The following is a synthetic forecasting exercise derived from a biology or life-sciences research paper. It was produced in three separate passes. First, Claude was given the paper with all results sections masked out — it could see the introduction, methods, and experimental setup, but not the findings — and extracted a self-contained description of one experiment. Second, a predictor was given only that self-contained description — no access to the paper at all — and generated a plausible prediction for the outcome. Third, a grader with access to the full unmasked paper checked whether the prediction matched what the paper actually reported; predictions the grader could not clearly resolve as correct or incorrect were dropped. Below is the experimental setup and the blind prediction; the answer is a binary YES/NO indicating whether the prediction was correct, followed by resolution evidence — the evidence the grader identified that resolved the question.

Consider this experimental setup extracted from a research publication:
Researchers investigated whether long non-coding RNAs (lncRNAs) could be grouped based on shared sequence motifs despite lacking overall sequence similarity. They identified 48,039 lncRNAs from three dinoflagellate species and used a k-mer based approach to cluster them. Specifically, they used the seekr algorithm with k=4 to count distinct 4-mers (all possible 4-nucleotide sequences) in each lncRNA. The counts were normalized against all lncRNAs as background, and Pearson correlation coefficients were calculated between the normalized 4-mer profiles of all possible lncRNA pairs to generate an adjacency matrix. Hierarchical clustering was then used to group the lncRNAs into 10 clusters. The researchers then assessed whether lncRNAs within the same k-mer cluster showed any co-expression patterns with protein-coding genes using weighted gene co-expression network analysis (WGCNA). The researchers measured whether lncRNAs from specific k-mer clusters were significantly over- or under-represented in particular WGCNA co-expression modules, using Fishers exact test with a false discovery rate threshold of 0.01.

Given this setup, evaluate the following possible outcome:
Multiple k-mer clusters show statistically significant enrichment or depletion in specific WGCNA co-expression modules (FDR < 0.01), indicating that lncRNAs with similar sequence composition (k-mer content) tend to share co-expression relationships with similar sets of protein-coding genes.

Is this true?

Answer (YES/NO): YES